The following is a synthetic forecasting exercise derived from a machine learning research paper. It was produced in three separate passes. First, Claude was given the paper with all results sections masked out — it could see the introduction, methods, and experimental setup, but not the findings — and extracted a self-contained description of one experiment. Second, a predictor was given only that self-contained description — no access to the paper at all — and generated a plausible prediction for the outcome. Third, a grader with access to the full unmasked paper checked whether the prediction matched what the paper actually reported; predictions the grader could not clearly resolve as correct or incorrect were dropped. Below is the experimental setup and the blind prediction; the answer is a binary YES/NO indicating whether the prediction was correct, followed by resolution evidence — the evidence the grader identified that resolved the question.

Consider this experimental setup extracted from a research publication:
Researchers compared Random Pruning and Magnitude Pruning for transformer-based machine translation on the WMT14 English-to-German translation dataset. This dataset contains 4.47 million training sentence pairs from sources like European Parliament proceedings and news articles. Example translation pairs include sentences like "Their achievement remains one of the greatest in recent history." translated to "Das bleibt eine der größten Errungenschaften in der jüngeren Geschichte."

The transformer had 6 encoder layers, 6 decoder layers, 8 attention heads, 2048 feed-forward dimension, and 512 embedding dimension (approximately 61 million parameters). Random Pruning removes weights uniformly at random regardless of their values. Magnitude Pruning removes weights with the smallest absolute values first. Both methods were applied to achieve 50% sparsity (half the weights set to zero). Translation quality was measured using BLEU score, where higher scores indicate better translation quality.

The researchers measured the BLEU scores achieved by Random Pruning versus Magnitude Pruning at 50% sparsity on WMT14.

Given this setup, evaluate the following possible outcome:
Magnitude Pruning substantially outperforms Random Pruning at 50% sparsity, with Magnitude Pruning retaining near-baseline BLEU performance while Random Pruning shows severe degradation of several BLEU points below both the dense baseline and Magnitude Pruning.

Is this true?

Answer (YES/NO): NO